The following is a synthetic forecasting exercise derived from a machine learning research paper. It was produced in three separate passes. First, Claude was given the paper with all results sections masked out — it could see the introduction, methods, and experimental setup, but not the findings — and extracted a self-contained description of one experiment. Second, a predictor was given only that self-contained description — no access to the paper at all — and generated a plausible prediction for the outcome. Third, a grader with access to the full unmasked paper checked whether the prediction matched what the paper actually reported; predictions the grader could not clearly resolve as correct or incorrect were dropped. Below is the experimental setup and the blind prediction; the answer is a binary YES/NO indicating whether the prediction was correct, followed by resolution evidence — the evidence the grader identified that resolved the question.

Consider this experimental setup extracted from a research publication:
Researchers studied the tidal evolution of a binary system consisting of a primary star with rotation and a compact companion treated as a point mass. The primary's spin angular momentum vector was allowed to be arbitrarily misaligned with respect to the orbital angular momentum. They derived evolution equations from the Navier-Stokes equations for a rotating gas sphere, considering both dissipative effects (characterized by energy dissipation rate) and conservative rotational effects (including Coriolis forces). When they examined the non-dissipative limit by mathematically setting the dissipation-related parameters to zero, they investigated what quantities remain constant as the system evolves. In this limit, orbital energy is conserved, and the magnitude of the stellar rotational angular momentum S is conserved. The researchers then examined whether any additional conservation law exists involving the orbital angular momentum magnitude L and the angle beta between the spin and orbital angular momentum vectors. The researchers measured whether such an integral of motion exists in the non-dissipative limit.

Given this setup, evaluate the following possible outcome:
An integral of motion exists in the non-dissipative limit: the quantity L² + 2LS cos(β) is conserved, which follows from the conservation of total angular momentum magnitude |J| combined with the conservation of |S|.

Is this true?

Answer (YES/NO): YES